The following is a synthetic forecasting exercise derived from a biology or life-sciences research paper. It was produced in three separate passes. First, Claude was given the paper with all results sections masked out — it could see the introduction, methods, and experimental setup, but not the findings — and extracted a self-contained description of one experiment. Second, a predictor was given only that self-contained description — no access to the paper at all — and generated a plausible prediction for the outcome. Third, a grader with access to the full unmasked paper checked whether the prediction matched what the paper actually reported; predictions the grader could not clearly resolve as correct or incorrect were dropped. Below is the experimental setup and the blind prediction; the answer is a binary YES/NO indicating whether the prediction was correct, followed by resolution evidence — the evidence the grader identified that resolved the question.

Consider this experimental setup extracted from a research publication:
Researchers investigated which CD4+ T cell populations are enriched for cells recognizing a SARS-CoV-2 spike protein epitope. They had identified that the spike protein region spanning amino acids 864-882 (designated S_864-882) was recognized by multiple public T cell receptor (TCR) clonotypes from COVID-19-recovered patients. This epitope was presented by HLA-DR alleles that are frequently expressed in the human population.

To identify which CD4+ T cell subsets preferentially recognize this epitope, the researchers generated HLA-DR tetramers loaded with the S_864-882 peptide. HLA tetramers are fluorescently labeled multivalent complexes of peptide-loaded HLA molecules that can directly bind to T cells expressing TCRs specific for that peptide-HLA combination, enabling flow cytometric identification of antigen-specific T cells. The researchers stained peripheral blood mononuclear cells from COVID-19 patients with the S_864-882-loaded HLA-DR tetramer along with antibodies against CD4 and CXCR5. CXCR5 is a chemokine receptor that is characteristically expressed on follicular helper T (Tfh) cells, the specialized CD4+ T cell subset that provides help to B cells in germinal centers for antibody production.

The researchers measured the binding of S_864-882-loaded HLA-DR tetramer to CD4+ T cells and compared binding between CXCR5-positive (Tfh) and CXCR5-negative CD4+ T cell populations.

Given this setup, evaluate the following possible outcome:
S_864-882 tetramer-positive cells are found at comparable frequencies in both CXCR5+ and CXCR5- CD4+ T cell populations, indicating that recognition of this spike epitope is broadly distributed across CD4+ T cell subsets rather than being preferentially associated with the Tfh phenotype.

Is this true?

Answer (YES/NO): NO